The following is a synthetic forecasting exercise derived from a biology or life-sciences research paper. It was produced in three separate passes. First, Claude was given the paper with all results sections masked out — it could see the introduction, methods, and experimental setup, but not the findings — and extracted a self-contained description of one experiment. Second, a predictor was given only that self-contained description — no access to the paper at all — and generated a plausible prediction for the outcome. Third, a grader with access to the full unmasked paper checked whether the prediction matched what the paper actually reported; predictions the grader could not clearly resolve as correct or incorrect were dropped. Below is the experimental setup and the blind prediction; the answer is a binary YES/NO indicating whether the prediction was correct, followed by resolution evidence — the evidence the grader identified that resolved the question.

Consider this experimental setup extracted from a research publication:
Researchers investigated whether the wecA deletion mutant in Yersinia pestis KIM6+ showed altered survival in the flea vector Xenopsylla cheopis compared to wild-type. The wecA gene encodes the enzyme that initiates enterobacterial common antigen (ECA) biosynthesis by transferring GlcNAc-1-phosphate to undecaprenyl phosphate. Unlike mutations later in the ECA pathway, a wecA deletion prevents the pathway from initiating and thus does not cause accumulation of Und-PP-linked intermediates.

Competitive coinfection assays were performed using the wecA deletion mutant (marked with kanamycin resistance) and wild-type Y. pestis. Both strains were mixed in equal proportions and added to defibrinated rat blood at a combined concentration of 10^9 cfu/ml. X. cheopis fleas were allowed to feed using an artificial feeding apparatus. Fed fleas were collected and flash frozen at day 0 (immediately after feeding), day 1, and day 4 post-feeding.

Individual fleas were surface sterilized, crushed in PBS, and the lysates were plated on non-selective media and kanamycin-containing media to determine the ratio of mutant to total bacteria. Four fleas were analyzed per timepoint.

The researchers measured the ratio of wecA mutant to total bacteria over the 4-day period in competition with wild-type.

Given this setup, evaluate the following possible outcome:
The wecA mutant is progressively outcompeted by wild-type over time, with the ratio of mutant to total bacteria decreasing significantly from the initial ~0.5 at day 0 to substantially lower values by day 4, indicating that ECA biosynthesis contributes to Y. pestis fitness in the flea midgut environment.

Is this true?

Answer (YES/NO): NO